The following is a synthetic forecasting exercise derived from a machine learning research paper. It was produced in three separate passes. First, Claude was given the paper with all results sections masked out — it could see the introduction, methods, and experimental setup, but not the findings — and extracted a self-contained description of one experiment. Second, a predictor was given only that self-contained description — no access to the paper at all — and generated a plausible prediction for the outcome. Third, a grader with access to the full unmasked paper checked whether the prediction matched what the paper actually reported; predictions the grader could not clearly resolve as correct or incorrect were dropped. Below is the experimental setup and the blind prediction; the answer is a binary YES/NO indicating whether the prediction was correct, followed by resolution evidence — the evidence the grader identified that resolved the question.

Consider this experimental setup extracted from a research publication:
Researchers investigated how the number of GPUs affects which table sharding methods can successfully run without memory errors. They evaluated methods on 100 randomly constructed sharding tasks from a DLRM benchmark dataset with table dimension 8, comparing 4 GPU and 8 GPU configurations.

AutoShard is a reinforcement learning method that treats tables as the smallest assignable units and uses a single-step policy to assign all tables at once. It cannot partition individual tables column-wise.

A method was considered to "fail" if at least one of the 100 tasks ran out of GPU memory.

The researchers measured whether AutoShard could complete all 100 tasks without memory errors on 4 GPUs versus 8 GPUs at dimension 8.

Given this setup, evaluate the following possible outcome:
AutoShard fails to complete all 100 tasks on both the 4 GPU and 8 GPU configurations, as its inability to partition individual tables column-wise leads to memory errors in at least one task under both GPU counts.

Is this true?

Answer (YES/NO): NO